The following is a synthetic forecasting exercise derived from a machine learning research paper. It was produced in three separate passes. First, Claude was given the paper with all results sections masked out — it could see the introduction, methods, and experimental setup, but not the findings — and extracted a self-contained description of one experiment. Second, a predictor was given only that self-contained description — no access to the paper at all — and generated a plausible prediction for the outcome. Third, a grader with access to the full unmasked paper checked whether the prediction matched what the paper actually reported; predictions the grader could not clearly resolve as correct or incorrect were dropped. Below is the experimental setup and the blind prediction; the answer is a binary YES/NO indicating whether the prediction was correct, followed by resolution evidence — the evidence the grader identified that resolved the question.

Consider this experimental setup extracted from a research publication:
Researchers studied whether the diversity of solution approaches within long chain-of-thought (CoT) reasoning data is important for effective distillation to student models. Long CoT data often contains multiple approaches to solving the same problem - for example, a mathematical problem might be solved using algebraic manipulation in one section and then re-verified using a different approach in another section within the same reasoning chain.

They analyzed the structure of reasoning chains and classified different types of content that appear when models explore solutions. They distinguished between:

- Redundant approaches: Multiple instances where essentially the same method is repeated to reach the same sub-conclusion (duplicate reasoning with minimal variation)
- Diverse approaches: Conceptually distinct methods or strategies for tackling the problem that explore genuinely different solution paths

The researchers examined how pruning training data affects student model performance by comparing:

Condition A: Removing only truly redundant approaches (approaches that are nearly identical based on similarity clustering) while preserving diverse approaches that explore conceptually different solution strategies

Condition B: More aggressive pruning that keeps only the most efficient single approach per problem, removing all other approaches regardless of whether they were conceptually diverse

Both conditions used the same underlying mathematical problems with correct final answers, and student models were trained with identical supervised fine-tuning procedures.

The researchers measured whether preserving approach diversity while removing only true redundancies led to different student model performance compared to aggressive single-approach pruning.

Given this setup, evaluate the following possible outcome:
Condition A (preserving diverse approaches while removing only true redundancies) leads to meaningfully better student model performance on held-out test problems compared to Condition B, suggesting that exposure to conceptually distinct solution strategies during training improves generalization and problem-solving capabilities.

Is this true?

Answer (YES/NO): YES